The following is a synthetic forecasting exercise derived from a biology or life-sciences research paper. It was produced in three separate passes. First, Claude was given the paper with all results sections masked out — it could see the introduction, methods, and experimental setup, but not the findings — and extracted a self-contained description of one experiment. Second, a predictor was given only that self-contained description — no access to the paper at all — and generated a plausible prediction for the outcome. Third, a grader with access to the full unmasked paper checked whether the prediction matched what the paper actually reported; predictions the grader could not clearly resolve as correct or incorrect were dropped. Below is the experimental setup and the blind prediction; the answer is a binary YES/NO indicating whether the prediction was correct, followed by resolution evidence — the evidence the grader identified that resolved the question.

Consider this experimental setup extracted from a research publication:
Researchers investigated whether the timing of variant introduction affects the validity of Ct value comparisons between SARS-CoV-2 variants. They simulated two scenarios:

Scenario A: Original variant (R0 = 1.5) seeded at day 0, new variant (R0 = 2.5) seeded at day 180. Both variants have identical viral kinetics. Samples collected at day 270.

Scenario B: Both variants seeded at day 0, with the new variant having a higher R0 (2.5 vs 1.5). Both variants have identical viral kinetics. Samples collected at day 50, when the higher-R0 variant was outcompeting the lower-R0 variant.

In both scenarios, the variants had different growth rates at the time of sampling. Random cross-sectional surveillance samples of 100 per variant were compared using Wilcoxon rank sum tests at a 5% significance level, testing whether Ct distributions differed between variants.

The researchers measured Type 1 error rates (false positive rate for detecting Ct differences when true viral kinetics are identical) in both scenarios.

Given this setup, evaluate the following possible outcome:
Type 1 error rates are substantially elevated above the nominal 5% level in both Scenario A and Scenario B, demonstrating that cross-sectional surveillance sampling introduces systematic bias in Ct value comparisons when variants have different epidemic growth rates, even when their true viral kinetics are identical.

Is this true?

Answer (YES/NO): YES